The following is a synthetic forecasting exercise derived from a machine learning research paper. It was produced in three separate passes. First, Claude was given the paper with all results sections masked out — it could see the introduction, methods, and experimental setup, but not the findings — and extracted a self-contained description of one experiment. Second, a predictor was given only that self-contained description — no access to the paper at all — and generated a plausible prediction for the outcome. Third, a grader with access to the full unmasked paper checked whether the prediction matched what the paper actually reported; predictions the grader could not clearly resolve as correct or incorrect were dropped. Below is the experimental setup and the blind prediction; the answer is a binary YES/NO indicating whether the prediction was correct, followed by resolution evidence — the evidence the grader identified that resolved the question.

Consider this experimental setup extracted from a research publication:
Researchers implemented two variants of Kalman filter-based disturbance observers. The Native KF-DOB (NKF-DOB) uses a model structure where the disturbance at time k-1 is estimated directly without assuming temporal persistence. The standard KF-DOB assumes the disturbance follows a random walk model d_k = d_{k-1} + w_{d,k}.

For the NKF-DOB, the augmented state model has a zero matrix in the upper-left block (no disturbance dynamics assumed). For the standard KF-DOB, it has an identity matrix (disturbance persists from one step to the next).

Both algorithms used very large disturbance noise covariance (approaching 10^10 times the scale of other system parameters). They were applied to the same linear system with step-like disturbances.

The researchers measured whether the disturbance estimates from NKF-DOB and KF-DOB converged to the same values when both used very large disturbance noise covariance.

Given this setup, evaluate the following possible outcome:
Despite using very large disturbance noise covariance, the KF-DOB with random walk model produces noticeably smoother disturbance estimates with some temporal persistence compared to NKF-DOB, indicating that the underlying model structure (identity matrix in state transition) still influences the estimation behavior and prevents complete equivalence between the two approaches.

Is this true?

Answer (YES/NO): NO